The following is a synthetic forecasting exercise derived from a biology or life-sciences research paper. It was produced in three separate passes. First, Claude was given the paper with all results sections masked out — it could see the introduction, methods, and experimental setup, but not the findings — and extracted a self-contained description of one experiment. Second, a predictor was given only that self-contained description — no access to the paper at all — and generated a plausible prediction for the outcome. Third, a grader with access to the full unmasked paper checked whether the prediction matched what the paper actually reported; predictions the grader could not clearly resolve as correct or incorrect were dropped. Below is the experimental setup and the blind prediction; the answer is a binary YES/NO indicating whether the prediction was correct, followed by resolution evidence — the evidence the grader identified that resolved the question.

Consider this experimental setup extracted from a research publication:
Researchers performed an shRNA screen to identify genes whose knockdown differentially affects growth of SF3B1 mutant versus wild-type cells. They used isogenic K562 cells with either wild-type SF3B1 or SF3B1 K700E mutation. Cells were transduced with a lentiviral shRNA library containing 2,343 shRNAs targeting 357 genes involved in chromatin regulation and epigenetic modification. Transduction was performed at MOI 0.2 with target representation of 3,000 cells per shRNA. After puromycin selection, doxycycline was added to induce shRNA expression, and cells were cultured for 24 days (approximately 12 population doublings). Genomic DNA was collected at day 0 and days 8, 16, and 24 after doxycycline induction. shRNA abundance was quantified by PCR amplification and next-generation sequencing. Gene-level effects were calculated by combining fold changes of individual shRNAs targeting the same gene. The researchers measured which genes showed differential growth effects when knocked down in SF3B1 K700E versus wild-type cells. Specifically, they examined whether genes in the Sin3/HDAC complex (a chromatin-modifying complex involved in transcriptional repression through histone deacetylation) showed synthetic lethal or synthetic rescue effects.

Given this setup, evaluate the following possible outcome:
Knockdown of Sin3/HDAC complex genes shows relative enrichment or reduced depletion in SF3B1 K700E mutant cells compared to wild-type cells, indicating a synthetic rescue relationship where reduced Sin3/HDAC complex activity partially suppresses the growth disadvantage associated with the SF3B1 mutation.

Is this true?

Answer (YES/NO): YES